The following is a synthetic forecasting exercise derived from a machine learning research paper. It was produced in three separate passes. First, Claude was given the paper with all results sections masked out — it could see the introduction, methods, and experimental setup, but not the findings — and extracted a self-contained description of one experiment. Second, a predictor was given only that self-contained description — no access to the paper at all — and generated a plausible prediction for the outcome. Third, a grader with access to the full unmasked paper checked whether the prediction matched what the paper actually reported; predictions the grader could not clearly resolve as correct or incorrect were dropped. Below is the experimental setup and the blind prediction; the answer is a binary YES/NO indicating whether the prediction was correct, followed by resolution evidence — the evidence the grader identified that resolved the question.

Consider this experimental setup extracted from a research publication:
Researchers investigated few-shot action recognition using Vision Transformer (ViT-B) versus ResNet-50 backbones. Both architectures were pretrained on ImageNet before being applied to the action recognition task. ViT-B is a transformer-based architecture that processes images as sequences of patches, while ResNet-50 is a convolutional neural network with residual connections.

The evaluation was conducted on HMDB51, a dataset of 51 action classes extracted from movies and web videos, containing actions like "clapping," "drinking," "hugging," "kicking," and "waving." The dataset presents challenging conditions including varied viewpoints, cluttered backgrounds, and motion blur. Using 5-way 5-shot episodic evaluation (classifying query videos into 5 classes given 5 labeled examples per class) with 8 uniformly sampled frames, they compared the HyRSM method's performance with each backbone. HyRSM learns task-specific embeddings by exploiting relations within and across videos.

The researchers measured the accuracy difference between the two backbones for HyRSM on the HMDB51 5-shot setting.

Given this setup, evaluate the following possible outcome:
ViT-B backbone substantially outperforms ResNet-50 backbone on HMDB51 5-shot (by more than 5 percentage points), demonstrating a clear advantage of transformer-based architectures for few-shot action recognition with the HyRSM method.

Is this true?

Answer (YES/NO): YES